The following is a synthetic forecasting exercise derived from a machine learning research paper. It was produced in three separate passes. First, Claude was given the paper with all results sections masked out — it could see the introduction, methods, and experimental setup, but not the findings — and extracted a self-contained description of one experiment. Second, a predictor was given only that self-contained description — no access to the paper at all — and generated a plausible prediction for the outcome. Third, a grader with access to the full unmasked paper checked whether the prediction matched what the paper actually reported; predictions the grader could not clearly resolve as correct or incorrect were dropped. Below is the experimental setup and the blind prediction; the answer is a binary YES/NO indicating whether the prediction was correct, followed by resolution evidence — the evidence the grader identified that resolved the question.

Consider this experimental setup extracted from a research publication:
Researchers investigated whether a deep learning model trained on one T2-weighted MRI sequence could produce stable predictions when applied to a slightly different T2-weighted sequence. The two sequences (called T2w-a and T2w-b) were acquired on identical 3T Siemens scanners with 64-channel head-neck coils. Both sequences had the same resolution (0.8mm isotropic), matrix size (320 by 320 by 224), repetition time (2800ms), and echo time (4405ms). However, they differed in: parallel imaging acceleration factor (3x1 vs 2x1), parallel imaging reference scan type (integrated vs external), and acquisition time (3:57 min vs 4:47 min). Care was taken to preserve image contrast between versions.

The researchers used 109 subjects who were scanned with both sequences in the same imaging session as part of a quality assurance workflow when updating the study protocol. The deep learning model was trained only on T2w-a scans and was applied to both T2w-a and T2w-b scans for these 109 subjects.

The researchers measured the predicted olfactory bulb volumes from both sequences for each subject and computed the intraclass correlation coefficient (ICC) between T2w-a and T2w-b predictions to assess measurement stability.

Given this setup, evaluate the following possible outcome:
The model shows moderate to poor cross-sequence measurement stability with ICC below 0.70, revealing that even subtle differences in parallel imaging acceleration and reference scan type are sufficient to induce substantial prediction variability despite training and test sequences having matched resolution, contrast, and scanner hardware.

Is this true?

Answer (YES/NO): NO